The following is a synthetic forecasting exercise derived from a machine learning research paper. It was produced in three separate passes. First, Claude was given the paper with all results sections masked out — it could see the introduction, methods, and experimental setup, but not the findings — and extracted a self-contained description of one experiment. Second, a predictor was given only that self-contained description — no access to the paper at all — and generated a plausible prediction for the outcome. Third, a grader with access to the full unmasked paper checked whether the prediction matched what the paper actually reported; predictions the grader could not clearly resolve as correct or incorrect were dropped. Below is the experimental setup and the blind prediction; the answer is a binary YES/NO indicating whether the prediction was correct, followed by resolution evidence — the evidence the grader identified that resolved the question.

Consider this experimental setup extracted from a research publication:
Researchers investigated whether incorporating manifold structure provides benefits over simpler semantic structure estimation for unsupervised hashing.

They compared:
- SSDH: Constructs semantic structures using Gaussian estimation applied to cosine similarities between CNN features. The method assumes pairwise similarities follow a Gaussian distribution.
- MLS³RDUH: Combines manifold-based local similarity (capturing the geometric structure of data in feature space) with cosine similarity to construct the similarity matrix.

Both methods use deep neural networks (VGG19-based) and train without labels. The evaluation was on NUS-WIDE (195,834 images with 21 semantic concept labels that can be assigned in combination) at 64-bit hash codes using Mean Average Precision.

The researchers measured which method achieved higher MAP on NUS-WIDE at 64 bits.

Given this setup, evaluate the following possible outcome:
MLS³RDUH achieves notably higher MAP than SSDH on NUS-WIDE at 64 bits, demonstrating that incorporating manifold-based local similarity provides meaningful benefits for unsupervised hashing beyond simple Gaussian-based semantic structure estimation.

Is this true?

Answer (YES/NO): YES